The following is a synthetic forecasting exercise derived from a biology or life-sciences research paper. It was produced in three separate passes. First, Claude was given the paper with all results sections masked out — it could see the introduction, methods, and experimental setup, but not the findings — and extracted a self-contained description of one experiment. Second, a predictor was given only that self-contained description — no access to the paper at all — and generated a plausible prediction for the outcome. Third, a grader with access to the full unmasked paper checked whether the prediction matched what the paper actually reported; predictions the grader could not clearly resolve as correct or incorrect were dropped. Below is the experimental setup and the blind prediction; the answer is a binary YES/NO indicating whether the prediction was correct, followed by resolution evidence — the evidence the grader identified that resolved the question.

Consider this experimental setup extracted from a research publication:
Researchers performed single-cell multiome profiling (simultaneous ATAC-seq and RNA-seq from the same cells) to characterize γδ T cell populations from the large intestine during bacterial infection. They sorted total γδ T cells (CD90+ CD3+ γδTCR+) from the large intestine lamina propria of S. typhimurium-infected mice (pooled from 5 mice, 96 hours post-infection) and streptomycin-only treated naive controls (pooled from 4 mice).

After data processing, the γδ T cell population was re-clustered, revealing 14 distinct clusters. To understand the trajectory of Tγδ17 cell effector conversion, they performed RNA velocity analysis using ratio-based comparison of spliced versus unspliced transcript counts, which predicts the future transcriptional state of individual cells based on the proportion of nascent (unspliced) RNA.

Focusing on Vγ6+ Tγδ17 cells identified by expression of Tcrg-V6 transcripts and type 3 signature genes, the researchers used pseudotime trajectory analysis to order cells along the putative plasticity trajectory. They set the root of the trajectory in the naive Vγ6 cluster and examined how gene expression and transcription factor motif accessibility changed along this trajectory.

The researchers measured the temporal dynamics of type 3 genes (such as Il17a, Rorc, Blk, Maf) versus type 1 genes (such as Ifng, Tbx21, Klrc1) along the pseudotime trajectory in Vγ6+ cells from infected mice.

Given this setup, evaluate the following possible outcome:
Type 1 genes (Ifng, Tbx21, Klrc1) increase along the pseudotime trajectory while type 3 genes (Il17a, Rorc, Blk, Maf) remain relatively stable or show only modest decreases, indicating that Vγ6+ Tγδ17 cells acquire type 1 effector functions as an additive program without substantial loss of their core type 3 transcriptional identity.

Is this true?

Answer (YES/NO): NO